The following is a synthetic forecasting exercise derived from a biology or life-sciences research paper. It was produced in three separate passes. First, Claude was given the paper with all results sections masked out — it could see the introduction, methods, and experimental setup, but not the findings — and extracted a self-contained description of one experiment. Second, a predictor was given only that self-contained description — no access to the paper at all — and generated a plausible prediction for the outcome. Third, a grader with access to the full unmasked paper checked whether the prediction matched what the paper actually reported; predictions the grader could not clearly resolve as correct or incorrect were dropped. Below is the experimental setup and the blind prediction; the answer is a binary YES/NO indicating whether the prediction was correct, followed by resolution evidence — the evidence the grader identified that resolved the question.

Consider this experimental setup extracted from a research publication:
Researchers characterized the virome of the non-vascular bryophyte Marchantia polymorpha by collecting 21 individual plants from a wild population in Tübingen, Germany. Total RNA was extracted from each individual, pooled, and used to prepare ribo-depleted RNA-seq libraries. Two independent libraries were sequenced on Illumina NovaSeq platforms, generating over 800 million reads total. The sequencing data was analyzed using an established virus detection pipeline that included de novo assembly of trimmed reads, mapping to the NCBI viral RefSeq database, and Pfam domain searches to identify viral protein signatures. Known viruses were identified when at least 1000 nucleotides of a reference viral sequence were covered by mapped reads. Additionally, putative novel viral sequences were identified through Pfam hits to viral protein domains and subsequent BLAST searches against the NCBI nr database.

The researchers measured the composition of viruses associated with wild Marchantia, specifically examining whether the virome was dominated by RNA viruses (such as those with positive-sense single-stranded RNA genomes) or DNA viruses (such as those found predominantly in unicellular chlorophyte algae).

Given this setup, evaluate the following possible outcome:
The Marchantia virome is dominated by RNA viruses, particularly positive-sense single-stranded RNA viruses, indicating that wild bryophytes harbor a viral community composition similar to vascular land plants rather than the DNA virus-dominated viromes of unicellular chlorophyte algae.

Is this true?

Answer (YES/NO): YES